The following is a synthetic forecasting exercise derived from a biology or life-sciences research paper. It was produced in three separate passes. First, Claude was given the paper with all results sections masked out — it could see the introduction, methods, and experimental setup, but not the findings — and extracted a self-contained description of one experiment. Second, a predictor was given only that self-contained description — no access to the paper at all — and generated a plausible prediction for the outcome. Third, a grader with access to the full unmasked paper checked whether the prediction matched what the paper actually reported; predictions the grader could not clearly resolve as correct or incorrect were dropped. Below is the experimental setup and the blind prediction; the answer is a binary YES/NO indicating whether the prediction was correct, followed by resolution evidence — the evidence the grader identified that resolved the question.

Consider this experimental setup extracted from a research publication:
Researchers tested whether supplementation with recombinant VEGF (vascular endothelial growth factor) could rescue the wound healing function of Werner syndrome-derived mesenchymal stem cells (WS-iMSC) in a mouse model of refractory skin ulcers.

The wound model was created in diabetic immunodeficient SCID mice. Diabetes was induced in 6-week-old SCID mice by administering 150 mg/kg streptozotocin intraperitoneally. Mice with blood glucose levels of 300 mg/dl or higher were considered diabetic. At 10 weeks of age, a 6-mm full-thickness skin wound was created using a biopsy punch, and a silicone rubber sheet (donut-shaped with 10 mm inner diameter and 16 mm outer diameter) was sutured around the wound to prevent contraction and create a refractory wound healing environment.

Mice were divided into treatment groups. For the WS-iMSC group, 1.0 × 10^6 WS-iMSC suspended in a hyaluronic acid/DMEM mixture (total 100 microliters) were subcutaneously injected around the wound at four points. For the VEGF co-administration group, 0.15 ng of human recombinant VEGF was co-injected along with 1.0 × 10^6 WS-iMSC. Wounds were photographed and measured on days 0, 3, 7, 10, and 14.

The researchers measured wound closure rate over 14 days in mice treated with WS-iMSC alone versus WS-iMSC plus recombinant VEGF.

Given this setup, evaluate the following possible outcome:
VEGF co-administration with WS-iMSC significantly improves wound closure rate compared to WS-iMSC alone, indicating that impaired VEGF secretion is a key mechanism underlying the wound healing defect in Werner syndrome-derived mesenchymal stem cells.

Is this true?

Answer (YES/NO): YES